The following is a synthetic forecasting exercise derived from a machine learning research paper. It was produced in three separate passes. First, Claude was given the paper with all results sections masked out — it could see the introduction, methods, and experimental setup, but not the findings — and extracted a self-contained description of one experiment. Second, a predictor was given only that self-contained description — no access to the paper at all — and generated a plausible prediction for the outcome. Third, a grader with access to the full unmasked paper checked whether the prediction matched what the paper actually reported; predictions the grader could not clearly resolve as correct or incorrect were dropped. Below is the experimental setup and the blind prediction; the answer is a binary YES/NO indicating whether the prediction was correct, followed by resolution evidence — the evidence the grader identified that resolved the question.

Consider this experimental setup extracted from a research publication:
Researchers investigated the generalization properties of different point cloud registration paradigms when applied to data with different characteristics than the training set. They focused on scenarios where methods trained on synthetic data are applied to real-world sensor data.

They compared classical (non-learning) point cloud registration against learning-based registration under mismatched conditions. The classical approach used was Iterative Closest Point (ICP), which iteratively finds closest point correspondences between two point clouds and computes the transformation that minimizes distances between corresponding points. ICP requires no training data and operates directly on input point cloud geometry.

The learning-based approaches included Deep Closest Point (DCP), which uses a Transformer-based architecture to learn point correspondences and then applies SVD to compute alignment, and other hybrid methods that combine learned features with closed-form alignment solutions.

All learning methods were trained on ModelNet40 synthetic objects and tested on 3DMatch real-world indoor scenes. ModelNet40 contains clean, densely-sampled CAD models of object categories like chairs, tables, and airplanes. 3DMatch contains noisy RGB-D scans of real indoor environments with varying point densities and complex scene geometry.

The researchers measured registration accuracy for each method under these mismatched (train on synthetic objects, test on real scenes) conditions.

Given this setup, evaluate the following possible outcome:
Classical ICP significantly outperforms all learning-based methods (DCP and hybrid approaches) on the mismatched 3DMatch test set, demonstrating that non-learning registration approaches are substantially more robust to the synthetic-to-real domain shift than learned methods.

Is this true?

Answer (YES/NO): NO